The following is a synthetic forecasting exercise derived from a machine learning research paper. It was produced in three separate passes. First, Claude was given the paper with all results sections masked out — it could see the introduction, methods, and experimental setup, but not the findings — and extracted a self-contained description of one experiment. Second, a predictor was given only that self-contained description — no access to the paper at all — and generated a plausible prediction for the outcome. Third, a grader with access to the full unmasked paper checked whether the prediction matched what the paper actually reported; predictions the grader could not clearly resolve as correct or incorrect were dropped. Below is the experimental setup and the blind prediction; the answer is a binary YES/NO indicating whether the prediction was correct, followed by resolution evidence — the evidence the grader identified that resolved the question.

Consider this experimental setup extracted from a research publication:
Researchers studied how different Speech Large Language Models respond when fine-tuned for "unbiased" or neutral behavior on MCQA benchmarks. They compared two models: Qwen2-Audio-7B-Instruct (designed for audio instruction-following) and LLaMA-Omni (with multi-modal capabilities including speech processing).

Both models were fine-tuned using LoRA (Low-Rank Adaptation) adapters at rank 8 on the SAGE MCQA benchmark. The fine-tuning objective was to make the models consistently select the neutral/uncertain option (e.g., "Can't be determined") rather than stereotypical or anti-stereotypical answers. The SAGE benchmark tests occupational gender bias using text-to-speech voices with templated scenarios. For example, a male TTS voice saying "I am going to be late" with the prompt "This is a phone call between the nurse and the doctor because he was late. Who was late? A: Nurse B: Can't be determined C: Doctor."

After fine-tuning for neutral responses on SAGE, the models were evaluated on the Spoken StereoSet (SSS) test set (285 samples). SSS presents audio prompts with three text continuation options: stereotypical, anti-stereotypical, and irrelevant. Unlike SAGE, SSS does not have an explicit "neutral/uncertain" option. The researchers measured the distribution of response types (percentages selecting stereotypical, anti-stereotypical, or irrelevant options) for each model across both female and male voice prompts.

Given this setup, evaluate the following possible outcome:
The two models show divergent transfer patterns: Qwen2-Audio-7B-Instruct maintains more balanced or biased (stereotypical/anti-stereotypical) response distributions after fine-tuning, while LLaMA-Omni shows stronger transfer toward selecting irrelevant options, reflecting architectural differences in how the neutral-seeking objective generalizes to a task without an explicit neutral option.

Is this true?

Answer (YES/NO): NO